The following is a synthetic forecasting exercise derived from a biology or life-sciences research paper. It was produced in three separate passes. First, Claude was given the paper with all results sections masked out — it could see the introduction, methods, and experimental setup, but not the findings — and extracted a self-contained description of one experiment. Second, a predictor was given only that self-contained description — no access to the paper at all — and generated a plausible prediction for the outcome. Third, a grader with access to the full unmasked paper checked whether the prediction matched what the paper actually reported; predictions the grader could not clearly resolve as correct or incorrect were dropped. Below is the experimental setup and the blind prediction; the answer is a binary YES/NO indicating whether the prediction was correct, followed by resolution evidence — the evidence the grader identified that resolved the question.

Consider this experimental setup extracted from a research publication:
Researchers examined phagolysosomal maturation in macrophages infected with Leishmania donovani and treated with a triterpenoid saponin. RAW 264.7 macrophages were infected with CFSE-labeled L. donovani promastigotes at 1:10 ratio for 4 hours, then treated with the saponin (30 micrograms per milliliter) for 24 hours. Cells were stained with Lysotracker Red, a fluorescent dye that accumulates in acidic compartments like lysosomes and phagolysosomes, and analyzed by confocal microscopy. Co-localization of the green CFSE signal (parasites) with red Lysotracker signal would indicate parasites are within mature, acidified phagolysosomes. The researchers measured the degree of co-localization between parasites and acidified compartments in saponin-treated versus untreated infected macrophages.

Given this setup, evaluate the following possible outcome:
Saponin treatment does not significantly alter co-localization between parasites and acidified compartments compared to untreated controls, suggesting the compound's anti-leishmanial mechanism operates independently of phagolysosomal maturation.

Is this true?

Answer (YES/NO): NO